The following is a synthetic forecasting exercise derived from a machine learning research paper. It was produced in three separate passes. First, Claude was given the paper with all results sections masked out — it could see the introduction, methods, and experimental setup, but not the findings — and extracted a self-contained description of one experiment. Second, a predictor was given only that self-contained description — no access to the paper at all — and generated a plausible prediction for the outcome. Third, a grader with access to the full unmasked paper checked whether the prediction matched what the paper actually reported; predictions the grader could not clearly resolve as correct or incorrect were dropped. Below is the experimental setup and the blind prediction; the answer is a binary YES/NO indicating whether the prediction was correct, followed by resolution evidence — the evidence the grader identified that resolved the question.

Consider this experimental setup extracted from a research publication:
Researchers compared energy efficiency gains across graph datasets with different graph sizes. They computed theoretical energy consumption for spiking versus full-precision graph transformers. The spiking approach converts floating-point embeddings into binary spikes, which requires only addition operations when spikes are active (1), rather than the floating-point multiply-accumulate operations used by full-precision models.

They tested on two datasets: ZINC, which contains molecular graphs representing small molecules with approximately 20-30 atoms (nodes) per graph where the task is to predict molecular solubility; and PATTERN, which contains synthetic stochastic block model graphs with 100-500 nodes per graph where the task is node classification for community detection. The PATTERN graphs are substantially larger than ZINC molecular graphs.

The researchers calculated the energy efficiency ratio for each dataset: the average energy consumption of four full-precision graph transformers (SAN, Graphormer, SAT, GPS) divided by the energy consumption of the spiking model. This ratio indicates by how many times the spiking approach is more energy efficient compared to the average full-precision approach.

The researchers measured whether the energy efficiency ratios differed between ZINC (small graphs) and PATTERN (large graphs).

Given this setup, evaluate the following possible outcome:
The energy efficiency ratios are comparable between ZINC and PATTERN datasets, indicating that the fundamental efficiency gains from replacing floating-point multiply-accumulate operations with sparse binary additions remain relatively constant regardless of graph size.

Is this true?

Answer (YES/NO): NO